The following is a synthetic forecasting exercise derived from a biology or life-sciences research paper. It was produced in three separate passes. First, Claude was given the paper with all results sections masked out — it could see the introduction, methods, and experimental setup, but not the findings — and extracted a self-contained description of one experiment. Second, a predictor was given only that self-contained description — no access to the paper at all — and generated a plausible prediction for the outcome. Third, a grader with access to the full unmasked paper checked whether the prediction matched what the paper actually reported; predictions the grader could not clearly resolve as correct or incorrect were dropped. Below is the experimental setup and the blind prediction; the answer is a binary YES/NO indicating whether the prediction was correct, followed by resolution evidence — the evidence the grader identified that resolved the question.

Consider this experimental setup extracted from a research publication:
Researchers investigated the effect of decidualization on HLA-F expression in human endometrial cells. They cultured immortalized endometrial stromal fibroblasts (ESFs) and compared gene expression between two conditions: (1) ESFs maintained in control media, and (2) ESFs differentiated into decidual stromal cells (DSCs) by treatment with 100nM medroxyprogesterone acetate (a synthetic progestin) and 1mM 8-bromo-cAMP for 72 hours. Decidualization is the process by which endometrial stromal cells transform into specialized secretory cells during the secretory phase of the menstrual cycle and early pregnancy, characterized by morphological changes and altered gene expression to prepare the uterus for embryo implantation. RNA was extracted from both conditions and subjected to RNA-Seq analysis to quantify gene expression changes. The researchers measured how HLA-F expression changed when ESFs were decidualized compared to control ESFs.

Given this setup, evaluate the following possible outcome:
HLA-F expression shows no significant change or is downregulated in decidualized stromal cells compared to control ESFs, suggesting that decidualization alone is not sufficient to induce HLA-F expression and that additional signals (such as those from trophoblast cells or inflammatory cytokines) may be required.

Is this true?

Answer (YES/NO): NO